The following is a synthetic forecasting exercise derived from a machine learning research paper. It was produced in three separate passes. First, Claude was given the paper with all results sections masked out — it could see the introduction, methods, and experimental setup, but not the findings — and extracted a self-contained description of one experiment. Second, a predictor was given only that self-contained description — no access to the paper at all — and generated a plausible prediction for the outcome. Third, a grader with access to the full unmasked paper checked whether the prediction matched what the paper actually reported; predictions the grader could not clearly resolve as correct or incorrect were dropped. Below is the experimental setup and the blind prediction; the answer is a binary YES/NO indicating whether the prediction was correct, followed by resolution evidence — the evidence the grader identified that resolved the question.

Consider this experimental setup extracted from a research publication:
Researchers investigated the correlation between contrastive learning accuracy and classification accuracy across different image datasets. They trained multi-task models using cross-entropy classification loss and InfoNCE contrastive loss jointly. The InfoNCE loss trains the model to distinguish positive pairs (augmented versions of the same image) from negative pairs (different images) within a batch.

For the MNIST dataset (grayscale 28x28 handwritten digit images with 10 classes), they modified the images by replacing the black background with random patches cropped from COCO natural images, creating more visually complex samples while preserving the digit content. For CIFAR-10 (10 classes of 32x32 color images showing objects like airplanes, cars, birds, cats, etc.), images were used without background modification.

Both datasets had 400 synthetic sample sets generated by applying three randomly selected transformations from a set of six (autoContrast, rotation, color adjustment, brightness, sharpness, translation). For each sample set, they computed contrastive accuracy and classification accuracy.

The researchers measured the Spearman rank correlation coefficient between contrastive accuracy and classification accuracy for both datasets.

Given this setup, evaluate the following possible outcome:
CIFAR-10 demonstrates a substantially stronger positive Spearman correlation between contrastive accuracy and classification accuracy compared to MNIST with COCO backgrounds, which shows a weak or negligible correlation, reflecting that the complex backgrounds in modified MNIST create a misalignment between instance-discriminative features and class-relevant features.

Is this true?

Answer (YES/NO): NO